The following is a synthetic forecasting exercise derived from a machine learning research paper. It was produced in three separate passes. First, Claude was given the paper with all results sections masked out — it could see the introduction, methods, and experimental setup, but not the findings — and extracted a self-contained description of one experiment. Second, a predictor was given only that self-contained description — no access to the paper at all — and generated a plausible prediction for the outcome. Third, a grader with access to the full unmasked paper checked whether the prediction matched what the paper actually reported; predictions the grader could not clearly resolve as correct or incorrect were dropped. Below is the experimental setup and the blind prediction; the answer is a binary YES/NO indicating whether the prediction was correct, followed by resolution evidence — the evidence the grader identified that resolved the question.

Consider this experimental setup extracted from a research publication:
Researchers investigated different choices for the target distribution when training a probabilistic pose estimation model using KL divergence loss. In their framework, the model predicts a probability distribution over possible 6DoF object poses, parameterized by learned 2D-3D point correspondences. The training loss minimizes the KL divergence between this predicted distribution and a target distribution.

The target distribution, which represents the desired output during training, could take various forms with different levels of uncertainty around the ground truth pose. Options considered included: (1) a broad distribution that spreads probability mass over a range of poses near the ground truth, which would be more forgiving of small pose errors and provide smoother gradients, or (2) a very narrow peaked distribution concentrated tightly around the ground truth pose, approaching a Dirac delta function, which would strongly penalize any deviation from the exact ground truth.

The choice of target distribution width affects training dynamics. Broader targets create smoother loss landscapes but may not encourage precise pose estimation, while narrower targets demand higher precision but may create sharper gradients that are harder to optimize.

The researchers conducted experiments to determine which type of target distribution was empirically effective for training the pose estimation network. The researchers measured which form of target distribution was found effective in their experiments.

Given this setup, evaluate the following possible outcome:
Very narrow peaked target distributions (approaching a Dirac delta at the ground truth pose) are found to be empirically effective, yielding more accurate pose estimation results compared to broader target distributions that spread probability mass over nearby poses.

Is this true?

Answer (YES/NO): YES